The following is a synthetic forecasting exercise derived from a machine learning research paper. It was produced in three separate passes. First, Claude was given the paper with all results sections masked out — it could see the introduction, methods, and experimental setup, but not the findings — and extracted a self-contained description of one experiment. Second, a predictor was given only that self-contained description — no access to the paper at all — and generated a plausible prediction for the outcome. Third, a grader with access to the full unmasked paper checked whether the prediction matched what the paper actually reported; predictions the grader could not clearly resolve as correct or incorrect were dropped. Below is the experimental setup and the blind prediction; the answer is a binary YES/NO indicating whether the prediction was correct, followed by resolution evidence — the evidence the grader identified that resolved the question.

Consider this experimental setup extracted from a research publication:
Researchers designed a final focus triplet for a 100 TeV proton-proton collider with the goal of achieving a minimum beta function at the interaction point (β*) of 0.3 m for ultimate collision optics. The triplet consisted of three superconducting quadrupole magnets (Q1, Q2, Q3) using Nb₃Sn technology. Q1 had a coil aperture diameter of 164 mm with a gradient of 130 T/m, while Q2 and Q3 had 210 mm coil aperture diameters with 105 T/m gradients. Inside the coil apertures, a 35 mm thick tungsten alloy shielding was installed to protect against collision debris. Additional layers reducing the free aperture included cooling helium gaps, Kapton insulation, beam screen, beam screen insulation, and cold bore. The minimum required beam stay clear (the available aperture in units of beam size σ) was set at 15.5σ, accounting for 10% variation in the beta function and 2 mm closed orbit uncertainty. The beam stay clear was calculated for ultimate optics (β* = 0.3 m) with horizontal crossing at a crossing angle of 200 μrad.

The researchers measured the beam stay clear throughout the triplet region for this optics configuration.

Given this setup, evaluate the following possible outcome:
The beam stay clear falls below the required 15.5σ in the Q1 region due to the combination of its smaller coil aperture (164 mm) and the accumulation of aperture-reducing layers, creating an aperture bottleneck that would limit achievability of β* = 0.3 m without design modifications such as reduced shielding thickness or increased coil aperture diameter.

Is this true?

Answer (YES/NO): NO